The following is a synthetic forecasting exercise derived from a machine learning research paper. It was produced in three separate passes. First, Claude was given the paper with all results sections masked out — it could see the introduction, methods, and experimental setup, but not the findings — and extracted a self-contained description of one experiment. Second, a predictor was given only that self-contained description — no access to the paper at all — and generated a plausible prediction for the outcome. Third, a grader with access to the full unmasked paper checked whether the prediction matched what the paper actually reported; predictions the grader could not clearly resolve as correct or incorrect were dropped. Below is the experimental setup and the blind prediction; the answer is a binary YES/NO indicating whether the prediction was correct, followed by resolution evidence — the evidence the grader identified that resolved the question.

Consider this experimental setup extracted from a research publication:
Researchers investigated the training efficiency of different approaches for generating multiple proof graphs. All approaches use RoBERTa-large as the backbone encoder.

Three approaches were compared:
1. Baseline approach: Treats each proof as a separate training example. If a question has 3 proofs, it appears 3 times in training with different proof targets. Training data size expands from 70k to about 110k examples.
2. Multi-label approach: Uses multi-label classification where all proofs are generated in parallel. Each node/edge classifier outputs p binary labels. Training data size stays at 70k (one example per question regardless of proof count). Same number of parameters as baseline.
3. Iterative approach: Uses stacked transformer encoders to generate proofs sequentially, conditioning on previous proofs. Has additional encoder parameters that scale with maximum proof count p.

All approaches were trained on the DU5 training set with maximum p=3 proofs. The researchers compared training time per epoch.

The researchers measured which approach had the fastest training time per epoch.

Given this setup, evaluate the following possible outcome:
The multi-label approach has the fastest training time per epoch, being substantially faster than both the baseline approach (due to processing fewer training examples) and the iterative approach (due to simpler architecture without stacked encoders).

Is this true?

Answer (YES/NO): YES